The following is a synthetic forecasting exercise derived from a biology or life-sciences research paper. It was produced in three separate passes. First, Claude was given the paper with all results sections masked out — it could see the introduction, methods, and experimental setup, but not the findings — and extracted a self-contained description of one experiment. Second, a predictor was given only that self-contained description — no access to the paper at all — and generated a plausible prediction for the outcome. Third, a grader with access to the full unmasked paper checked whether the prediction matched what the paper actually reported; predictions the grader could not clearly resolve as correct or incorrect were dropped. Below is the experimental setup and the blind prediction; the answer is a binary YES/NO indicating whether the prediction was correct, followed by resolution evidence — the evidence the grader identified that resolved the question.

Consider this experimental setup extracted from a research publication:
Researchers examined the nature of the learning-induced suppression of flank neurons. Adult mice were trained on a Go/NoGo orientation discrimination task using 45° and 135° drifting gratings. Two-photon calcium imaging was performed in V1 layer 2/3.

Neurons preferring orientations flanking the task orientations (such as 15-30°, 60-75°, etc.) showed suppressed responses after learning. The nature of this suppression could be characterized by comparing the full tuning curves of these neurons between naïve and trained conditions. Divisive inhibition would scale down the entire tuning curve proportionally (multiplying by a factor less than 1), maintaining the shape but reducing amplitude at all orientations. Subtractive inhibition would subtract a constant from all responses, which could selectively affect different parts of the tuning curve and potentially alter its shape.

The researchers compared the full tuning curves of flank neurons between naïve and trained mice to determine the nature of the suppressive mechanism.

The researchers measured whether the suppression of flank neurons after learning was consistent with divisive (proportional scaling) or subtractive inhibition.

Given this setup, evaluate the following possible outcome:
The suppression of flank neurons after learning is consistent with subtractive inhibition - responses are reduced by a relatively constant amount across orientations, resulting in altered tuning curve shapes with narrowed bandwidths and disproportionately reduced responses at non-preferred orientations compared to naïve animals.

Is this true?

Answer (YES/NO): NO